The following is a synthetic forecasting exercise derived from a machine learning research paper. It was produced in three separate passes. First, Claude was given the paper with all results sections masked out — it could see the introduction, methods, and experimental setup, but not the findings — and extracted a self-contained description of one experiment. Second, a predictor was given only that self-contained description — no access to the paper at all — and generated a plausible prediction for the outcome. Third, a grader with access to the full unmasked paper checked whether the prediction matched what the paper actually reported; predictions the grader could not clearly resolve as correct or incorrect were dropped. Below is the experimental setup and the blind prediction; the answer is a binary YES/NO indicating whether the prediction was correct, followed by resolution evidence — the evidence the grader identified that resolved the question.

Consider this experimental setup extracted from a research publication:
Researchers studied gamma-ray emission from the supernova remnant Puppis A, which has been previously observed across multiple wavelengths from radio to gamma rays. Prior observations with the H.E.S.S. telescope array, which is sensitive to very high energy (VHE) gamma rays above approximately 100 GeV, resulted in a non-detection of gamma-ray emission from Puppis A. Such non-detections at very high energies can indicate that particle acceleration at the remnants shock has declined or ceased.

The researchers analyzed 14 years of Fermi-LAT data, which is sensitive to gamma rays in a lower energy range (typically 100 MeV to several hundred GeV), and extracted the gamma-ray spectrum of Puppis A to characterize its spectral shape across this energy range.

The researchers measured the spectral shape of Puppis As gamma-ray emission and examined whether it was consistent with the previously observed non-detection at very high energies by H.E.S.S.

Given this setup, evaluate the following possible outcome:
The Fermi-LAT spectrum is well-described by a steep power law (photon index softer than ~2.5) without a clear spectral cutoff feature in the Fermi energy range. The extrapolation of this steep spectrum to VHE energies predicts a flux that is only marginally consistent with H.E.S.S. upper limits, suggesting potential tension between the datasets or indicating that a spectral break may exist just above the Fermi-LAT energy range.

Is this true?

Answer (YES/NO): NO